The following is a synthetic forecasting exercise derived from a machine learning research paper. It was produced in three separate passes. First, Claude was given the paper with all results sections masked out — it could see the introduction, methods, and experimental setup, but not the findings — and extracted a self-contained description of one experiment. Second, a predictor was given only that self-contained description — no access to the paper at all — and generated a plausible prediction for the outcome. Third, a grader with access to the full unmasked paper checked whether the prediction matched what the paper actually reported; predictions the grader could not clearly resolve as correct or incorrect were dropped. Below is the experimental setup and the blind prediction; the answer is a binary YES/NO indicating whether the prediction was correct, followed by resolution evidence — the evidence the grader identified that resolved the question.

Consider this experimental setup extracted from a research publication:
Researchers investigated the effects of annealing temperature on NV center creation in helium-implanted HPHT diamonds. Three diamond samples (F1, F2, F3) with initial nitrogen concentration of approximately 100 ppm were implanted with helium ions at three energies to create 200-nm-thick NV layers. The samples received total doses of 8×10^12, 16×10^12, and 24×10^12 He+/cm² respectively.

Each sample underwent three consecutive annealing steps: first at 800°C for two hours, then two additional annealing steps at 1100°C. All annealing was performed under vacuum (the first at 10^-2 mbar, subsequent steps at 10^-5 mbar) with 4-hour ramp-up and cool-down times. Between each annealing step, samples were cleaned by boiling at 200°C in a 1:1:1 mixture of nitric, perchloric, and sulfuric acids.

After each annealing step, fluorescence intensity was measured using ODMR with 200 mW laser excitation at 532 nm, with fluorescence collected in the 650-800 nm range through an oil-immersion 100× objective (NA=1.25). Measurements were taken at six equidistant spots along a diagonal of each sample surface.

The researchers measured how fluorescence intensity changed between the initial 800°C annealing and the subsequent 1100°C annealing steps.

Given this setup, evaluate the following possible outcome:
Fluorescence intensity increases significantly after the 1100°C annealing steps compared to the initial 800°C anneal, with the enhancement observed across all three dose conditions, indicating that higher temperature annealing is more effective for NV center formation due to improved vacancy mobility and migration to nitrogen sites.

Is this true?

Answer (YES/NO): YES